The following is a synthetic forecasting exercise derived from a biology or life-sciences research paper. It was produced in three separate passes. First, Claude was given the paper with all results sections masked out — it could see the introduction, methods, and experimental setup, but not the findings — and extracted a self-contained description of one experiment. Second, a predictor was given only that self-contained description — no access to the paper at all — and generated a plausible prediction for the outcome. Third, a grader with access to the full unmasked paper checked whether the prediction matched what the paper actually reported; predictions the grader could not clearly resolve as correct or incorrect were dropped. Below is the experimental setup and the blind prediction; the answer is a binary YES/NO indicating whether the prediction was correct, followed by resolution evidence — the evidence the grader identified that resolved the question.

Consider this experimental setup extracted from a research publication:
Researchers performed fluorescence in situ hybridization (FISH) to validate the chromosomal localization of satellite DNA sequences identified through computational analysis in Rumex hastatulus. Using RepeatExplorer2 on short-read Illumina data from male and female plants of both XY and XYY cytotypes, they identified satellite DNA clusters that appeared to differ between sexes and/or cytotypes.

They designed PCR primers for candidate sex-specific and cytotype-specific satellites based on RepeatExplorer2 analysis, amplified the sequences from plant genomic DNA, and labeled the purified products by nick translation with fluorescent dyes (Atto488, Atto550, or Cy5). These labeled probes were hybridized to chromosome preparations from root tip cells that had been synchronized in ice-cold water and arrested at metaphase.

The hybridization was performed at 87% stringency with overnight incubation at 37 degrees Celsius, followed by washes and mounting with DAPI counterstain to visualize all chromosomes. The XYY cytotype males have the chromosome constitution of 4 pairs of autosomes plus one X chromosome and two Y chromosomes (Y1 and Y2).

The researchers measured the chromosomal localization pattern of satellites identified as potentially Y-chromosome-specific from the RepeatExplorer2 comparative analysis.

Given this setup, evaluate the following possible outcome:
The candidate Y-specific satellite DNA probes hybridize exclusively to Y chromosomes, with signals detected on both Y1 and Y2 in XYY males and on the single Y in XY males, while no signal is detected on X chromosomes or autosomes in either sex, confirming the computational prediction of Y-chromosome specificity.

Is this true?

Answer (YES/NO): NO